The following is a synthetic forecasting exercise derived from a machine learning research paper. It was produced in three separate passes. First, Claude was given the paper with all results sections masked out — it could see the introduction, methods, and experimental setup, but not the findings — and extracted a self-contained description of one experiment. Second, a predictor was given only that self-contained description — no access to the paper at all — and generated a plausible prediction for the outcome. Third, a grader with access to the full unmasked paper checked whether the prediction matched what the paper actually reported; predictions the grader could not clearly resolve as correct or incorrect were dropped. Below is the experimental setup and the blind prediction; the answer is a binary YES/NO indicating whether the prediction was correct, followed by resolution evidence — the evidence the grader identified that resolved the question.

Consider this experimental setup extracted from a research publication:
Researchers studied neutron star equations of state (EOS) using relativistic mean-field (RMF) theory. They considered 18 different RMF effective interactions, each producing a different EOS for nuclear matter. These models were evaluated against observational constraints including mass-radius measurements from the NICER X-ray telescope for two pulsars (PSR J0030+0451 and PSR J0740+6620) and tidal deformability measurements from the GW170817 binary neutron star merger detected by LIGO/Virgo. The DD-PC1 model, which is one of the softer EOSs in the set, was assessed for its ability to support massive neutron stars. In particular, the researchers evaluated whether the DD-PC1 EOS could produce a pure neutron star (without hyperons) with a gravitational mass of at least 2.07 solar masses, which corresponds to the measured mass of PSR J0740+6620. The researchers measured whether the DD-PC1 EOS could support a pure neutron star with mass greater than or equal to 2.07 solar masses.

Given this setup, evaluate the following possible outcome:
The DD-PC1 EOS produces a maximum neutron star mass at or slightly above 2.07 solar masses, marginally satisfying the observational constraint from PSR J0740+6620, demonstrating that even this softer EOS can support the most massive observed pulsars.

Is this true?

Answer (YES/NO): NO